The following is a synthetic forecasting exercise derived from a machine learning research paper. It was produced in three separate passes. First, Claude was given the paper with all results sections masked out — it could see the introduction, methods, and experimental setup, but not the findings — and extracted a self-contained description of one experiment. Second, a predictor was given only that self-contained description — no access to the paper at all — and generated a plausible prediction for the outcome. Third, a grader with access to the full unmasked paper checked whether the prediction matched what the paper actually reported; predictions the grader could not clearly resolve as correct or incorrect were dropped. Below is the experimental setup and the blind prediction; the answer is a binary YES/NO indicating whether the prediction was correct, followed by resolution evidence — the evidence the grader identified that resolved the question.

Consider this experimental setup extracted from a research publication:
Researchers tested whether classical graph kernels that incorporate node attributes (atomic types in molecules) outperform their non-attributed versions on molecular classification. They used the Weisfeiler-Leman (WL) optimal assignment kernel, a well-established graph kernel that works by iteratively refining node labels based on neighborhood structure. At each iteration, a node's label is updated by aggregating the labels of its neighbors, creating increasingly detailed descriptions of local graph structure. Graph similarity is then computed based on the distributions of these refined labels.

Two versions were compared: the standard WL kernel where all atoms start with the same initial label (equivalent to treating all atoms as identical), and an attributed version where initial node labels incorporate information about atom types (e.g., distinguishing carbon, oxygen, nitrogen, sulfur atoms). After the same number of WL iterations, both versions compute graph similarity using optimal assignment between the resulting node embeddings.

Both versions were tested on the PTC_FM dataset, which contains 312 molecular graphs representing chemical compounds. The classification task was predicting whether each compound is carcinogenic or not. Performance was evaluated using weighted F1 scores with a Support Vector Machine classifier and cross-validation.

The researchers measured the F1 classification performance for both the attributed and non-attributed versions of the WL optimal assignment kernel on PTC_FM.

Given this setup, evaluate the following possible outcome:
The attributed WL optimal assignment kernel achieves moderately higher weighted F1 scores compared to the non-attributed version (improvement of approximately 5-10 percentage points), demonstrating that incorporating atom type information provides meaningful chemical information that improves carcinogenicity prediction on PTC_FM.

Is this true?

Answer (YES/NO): YES